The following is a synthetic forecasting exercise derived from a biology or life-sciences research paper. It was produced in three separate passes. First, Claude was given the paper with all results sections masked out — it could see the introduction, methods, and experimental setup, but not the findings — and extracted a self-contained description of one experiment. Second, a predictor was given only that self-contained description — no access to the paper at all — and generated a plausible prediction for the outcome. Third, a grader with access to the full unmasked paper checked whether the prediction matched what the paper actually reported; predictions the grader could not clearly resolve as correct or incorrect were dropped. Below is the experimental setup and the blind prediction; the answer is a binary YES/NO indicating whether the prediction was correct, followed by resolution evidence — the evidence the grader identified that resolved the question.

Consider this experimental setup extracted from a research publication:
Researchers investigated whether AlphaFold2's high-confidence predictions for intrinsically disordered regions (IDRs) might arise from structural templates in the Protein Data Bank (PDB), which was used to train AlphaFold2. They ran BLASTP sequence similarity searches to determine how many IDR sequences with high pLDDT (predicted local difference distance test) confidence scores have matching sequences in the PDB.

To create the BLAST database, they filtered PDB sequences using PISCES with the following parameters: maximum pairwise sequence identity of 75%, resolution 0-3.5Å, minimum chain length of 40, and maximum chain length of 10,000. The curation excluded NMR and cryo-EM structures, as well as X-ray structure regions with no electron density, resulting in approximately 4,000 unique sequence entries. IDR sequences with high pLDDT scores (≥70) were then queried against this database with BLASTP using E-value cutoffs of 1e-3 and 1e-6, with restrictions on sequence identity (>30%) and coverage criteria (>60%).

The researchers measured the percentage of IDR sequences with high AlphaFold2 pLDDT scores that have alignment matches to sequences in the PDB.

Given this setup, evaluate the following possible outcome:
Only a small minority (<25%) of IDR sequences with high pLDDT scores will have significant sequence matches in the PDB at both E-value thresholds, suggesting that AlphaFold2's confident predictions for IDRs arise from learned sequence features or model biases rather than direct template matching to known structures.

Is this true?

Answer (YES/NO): YES